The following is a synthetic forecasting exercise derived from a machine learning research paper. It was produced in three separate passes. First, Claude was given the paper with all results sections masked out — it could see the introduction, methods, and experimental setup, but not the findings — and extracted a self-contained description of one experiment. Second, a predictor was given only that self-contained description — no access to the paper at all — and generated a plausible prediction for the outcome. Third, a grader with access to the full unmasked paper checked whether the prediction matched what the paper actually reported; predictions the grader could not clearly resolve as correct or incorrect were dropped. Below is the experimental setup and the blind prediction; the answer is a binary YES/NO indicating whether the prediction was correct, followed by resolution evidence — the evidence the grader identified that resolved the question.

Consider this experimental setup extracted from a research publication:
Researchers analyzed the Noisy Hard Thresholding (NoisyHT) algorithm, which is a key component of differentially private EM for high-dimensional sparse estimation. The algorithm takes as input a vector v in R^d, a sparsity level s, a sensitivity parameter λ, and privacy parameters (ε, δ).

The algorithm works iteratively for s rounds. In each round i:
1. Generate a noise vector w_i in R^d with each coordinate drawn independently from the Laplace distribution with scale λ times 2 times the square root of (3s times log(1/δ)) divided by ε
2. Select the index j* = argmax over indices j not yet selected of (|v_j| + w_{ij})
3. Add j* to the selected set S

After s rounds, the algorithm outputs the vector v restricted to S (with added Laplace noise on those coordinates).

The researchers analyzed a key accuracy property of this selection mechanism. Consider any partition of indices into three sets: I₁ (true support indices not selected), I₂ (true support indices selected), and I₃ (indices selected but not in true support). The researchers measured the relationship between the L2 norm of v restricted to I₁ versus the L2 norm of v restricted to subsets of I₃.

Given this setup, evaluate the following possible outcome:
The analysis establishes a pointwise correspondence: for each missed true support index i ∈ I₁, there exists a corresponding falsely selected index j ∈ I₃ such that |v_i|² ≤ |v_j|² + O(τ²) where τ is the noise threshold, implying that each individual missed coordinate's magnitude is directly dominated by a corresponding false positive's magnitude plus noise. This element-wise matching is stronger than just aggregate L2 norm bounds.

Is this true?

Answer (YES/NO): NO